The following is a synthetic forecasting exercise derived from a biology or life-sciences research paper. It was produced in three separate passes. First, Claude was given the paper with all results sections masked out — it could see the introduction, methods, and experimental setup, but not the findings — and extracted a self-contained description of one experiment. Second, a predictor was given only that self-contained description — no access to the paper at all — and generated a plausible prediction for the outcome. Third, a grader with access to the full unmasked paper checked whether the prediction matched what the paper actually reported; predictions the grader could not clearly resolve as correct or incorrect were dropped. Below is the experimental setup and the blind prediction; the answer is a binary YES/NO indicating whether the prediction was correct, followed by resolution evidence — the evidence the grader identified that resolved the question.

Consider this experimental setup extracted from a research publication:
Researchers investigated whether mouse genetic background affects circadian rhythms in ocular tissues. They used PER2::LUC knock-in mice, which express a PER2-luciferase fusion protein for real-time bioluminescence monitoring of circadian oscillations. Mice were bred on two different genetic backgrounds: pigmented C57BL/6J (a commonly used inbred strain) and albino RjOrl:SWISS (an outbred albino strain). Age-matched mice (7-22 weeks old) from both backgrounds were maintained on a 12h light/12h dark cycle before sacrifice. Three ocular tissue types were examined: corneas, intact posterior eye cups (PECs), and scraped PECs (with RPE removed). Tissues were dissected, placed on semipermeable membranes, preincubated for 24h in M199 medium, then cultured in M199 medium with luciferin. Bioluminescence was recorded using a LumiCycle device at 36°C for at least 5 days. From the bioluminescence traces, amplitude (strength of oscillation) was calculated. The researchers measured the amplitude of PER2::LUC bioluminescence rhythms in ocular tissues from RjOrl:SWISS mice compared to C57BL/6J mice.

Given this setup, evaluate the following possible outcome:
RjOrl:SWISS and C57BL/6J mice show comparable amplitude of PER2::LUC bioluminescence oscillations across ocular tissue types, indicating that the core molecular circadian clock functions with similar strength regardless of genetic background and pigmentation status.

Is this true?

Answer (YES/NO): NO